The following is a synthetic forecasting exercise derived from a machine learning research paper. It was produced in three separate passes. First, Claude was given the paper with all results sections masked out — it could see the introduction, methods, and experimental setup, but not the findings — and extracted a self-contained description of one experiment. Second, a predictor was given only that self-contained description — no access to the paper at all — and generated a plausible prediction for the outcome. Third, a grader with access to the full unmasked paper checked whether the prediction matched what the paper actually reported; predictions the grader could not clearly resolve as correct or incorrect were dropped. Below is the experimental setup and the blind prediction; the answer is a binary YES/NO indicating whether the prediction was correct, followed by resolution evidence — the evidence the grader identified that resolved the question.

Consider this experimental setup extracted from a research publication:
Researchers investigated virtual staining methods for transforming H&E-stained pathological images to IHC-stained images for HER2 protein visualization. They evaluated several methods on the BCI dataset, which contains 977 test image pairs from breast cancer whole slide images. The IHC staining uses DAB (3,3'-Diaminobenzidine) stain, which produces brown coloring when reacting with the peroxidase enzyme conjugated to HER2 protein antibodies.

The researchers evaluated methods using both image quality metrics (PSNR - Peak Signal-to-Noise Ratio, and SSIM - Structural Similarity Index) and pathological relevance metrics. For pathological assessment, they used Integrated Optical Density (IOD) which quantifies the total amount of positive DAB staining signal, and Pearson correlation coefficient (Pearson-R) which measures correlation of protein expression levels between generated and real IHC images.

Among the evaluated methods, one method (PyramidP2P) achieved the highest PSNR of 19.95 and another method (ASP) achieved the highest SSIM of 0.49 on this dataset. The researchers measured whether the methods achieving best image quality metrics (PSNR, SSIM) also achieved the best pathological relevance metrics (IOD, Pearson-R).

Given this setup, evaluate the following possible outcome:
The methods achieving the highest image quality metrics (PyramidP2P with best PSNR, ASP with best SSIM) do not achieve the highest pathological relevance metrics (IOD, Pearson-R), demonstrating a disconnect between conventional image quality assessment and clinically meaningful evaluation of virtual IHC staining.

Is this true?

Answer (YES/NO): YES